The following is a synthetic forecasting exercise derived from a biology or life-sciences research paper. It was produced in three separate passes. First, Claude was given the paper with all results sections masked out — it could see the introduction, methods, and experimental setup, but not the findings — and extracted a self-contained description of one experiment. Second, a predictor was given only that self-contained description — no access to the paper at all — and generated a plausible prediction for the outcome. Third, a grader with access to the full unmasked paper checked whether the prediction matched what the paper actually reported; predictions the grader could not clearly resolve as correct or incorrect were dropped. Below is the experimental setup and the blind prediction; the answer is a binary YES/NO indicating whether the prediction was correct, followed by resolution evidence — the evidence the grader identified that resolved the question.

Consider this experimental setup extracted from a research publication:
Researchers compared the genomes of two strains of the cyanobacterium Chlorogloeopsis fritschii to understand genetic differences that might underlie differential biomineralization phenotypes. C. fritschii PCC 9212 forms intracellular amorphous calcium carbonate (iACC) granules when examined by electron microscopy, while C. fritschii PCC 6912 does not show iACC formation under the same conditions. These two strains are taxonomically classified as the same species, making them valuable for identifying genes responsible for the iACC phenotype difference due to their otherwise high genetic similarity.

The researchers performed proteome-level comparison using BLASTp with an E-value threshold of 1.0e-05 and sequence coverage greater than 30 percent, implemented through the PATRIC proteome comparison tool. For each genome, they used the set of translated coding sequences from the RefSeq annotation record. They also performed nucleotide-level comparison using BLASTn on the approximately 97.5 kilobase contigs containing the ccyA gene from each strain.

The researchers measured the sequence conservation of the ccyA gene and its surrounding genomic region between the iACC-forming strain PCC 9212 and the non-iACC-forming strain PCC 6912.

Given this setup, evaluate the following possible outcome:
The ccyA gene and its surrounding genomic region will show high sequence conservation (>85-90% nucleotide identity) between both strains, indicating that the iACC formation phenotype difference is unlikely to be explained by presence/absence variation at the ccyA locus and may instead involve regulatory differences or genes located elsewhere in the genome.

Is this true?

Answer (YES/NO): YES